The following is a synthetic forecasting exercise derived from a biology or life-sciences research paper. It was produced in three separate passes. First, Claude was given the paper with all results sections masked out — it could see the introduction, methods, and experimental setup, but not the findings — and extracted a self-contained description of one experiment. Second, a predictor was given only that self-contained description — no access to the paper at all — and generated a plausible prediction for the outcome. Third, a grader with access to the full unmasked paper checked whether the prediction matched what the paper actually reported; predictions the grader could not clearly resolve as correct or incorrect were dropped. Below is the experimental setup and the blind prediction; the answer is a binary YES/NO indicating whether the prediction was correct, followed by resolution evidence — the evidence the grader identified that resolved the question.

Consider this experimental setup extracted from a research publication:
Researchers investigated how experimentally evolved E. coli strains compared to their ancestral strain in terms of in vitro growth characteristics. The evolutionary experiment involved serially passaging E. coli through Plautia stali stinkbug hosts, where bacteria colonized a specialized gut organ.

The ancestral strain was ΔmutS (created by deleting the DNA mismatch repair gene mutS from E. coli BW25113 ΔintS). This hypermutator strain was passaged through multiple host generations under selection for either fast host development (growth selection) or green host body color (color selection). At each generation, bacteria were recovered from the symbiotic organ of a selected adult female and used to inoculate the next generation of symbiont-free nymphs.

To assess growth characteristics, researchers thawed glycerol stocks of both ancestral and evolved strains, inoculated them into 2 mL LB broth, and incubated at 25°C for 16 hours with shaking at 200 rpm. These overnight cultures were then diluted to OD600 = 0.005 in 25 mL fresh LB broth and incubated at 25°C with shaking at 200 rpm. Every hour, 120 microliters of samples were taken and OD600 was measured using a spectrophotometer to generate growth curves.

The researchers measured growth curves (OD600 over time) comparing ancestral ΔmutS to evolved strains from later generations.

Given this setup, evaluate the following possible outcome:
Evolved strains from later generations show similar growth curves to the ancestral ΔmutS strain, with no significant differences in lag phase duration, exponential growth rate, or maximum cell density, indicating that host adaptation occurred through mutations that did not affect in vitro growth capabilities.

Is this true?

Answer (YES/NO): NO